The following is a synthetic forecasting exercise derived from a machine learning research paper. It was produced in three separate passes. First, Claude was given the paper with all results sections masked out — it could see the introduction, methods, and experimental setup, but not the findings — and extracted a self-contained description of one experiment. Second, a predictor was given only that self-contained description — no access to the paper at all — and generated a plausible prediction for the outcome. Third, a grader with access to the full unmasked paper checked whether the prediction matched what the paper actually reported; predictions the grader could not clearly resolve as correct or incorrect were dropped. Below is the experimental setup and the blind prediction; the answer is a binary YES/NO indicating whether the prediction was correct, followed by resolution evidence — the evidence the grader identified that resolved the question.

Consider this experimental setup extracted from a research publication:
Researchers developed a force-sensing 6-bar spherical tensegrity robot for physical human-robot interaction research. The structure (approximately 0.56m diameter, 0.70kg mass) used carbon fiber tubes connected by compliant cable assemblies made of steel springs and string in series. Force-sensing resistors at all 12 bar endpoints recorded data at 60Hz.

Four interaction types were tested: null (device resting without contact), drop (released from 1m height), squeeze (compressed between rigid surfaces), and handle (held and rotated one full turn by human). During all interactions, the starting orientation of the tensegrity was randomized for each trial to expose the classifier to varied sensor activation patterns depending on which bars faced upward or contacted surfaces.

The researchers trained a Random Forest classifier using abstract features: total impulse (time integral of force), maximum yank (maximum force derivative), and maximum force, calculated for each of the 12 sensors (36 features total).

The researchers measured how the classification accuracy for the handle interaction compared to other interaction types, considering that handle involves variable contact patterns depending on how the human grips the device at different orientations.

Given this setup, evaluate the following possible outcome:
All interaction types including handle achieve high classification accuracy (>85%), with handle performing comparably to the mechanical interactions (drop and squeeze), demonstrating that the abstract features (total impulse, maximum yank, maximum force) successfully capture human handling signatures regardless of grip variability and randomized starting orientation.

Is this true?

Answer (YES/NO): YES